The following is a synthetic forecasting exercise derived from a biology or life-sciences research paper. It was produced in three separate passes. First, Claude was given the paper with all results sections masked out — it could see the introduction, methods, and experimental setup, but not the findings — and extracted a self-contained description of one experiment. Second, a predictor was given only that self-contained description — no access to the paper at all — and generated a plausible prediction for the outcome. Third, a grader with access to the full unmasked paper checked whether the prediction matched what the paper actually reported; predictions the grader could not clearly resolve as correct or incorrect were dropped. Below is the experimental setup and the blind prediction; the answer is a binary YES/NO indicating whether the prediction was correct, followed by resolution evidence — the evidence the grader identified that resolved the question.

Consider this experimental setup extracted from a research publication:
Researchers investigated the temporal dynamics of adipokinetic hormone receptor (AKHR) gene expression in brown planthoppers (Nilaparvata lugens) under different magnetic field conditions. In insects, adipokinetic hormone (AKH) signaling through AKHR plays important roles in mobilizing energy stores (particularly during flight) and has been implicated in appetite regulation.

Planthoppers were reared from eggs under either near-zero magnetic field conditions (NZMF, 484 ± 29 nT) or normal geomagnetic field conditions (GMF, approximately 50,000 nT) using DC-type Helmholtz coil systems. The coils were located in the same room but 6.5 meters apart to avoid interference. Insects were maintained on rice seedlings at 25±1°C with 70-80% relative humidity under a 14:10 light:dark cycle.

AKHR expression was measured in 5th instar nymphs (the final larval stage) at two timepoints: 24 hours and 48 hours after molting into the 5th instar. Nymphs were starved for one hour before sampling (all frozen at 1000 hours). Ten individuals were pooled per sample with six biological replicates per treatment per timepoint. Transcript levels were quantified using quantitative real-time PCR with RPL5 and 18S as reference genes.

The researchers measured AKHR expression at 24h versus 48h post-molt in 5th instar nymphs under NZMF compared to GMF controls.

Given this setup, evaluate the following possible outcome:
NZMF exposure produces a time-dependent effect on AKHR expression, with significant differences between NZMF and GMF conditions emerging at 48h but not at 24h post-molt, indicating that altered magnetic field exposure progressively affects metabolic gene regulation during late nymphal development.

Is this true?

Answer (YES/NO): NO